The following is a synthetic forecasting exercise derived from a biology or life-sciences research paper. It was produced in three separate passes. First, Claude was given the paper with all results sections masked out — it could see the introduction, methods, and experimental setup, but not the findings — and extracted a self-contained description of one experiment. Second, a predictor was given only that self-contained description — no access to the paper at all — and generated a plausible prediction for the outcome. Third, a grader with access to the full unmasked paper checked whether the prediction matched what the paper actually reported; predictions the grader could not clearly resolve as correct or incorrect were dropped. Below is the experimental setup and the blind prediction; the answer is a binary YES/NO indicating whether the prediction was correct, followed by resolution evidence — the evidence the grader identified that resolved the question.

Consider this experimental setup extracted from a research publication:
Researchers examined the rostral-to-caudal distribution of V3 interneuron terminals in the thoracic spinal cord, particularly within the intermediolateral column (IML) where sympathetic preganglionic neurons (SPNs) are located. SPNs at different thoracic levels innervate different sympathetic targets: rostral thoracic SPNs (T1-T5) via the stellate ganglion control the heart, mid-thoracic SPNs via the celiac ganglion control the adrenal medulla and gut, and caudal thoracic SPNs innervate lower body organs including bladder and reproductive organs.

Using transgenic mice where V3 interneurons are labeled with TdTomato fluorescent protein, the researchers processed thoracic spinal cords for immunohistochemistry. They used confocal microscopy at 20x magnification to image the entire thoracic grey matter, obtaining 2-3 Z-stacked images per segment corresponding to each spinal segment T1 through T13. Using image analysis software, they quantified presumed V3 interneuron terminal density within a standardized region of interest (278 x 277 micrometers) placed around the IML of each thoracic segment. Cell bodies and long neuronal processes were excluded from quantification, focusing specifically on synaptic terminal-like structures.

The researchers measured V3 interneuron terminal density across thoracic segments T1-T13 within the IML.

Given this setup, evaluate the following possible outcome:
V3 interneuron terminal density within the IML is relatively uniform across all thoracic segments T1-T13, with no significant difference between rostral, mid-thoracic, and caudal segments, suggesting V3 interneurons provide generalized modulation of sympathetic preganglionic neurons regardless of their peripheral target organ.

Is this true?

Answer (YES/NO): NO